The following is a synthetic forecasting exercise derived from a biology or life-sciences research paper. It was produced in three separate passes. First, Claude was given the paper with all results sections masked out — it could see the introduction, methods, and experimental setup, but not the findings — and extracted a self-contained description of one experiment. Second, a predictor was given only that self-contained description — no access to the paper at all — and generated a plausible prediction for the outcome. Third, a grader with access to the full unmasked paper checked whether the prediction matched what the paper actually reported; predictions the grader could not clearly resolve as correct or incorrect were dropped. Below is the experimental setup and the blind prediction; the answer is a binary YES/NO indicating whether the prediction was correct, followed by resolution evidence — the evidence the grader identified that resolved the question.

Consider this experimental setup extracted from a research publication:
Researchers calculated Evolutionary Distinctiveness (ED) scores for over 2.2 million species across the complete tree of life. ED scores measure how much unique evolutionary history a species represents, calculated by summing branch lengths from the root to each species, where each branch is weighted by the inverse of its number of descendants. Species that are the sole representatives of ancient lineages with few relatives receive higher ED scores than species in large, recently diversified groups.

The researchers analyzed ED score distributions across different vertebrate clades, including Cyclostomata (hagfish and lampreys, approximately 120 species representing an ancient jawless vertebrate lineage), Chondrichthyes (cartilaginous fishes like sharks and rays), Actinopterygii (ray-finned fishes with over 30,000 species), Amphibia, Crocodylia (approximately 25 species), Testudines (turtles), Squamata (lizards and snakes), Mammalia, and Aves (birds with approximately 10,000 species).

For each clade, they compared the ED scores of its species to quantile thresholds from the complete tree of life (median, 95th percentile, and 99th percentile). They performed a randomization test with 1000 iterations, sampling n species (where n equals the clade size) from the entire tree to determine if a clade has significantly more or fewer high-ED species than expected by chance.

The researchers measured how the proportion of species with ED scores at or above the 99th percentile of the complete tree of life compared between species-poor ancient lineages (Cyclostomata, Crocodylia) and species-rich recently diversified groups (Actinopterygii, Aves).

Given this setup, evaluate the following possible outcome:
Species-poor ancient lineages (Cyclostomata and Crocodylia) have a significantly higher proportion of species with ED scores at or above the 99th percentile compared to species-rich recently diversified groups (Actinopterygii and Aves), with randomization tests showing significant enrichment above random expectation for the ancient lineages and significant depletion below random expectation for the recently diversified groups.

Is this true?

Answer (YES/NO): NO